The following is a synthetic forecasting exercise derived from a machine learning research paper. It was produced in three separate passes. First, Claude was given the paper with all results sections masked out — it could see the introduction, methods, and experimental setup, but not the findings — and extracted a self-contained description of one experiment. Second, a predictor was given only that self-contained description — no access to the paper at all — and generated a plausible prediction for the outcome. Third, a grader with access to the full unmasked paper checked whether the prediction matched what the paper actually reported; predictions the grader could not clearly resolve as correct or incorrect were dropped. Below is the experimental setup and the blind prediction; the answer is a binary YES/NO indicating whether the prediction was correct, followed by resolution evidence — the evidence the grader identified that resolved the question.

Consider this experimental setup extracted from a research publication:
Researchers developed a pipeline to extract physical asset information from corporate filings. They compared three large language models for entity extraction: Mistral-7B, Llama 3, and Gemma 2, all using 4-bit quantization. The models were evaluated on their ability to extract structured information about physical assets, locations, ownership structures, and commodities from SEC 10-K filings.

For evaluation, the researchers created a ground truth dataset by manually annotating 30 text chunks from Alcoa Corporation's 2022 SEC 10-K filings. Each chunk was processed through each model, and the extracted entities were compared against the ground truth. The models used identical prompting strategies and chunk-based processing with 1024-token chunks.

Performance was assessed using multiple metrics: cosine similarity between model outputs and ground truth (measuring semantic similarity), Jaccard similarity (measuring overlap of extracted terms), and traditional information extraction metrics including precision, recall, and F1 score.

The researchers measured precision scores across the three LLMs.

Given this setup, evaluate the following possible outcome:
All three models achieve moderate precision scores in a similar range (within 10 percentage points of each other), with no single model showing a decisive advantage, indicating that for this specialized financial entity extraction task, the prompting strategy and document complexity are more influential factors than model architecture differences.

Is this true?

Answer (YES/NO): NO